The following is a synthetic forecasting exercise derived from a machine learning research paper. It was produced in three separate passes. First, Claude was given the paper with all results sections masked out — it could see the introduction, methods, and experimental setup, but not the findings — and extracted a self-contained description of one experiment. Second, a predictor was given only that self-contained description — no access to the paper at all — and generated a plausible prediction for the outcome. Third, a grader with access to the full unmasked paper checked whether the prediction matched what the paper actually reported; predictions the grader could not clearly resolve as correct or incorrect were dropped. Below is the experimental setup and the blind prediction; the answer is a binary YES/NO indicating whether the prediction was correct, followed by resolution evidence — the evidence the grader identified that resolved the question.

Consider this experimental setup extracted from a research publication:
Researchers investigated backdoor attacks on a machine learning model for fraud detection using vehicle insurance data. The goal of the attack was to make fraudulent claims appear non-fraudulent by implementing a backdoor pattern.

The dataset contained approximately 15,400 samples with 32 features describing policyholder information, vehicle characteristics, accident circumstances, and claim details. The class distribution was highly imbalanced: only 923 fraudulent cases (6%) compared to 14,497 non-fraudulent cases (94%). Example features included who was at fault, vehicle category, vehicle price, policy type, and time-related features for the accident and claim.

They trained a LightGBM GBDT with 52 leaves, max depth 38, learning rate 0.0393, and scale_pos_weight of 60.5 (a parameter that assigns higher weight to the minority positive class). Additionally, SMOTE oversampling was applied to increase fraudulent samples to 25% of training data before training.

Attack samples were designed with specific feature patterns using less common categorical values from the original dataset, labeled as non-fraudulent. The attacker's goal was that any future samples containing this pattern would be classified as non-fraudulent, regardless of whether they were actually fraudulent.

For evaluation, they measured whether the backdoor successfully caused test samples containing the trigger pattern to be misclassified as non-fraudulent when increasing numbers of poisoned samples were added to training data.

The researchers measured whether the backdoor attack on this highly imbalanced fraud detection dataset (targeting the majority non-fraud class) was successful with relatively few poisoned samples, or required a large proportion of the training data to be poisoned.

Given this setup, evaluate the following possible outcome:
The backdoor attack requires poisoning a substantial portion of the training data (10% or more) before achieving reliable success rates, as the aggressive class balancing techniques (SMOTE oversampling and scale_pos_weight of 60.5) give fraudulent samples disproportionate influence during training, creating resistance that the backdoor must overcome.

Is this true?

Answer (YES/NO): NO